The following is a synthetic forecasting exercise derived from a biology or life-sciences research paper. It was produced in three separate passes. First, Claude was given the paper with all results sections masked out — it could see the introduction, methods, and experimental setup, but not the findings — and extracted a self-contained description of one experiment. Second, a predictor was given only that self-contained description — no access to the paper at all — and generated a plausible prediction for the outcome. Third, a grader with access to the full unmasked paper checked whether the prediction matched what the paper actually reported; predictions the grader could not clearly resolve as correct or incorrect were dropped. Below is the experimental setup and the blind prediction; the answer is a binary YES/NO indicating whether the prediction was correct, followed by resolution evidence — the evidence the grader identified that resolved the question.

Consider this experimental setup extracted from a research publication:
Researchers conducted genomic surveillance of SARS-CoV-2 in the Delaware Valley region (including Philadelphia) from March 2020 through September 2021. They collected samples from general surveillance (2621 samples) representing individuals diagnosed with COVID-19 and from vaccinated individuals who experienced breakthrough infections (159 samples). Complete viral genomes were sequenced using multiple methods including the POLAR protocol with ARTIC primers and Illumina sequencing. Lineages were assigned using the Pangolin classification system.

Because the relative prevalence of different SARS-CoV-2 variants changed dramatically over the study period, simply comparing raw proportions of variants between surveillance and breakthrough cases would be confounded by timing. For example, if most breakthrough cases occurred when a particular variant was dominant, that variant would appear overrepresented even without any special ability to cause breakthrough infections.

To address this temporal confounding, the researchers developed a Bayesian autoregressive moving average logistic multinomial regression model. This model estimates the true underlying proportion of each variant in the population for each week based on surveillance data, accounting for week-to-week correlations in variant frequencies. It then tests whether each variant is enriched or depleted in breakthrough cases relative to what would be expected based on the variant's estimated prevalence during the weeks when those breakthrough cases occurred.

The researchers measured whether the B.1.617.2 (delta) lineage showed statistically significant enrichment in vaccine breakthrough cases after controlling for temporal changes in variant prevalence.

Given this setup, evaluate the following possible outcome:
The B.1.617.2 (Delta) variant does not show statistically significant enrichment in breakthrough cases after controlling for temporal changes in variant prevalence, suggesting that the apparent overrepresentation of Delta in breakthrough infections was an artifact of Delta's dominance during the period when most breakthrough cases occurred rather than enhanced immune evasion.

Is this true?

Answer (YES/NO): NO